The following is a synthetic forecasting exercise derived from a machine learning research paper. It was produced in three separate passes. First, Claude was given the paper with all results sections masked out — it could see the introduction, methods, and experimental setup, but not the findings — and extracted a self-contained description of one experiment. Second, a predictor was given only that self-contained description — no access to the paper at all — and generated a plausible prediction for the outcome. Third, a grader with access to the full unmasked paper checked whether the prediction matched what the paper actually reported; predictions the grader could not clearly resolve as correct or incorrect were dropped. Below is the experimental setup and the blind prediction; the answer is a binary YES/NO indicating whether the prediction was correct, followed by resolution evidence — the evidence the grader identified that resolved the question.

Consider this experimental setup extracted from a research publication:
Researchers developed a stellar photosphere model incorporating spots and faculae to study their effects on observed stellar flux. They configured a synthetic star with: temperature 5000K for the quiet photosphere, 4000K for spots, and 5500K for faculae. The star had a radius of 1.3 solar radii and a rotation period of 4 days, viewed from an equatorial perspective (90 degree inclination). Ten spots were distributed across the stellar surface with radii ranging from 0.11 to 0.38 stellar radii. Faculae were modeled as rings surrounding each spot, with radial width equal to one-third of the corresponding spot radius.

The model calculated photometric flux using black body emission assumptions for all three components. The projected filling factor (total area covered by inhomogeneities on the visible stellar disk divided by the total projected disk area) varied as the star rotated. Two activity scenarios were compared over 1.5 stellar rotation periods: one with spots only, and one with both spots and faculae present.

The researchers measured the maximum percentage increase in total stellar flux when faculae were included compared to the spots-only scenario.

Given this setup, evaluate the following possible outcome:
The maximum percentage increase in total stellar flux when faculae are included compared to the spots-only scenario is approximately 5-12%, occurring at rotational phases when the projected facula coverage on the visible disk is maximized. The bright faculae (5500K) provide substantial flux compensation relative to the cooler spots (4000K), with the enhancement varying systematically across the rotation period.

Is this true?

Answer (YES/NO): YES